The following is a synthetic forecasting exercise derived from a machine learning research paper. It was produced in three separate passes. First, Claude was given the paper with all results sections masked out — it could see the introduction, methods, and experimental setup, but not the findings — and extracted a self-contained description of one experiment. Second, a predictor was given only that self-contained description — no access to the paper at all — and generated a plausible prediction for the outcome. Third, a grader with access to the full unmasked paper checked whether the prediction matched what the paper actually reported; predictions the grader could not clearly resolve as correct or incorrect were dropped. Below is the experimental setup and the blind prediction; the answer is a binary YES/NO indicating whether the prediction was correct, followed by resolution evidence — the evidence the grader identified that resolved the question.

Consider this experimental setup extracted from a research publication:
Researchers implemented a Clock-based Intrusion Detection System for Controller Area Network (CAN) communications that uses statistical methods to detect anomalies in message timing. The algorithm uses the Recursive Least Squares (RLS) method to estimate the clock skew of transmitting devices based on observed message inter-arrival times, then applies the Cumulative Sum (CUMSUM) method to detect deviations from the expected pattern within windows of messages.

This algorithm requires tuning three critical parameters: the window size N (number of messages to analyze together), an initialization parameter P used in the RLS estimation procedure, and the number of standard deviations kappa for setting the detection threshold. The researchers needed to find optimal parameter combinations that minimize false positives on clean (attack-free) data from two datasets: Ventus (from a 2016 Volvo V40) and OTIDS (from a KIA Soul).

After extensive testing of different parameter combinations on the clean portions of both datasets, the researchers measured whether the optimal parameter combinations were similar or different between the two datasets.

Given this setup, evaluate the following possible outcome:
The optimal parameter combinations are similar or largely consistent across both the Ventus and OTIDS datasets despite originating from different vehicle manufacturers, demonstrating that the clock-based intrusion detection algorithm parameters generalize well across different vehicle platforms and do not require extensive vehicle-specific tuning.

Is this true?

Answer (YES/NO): NO